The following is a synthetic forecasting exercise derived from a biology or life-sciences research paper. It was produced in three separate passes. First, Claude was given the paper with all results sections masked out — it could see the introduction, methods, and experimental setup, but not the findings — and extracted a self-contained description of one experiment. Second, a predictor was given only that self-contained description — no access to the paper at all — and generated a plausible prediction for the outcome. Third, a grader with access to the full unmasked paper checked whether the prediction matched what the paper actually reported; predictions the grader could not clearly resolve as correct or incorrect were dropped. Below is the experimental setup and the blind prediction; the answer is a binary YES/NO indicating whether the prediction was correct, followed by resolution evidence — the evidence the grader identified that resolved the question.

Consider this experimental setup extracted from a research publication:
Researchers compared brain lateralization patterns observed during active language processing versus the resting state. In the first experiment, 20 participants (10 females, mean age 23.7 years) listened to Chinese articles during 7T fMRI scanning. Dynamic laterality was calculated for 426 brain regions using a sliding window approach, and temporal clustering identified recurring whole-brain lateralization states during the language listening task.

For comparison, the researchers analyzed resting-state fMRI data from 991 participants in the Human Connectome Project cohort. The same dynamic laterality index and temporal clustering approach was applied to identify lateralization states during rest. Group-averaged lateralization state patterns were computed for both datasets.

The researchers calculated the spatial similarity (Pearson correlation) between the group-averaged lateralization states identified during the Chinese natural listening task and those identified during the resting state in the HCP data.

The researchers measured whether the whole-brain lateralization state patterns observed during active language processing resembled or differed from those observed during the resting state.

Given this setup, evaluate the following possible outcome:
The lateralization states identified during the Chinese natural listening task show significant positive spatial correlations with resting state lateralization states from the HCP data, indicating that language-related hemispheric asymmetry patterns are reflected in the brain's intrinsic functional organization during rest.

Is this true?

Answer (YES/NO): YES